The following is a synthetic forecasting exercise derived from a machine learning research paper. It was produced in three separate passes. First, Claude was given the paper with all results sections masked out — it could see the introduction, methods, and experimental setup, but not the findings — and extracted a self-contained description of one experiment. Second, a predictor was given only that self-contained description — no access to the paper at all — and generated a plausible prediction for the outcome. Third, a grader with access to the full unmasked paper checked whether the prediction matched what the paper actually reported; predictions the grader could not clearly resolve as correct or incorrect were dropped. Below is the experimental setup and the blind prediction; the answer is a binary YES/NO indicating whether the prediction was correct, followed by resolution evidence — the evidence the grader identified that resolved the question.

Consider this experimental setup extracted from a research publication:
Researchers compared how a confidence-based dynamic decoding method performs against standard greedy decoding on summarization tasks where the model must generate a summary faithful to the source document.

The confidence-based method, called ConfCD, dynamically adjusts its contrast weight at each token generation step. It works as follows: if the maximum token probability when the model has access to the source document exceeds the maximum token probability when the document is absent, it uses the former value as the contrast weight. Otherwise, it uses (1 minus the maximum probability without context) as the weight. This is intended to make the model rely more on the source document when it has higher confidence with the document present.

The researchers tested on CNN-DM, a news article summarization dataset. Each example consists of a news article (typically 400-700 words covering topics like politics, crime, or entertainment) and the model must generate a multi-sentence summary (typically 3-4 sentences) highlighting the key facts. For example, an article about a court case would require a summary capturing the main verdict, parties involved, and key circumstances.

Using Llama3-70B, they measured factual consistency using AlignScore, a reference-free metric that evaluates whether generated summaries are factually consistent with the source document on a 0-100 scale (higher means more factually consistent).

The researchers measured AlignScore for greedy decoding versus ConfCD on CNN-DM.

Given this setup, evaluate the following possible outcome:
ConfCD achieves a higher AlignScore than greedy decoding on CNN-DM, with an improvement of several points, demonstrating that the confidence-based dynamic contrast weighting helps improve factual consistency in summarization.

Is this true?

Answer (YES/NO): NO